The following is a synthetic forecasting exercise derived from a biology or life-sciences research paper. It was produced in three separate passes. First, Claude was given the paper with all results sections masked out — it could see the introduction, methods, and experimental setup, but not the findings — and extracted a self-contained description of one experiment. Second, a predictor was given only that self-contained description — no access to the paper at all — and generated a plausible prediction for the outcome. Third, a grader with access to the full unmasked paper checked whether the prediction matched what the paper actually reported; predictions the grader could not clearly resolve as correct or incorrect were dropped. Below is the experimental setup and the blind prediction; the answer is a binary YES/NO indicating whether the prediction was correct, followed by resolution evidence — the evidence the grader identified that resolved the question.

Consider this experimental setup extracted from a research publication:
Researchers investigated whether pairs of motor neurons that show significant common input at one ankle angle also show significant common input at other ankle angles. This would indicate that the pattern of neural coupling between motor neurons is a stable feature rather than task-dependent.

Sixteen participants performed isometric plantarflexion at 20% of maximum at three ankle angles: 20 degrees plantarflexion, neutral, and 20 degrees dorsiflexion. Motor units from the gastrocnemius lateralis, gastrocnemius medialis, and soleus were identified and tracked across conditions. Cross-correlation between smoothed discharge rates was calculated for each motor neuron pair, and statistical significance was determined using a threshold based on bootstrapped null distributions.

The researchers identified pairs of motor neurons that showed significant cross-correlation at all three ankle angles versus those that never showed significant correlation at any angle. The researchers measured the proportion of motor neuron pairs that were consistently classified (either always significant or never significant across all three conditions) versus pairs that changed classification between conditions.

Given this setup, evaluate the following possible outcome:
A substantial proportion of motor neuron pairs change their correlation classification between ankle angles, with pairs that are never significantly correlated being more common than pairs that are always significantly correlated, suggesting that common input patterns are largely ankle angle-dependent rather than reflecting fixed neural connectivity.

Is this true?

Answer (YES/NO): NO